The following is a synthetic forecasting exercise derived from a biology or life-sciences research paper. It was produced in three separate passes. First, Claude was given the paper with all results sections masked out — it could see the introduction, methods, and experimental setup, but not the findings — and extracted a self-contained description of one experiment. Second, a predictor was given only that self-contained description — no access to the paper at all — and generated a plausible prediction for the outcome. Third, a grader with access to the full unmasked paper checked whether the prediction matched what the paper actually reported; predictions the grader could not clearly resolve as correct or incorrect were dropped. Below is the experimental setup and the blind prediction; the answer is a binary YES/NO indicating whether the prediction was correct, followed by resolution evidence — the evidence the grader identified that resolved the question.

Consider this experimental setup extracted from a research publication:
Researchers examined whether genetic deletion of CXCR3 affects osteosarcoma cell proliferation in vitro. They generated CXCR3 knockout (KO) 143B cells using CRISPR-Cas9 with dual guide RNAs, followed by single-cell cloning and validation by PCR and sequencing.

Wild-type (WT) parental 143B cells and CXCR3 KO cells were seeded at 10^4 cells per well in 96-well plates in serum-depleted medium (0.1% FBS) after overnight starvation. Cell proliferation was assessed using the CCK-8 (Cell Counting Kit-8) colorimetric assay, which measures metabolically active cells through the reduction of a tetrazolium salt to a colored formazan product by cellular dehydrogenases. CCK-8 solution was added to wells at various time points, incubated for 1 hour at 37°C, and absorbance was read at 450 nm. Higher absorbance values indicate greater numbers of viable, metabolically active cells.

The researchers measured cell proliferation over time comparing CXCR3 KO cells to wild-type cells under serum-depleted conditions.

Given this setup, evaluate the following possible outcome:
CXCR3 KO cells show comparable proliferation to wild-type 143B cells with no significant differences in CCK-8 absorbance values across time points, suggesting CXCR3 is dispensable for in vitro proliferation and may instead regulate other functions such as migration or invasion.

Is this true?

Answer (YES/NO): NO